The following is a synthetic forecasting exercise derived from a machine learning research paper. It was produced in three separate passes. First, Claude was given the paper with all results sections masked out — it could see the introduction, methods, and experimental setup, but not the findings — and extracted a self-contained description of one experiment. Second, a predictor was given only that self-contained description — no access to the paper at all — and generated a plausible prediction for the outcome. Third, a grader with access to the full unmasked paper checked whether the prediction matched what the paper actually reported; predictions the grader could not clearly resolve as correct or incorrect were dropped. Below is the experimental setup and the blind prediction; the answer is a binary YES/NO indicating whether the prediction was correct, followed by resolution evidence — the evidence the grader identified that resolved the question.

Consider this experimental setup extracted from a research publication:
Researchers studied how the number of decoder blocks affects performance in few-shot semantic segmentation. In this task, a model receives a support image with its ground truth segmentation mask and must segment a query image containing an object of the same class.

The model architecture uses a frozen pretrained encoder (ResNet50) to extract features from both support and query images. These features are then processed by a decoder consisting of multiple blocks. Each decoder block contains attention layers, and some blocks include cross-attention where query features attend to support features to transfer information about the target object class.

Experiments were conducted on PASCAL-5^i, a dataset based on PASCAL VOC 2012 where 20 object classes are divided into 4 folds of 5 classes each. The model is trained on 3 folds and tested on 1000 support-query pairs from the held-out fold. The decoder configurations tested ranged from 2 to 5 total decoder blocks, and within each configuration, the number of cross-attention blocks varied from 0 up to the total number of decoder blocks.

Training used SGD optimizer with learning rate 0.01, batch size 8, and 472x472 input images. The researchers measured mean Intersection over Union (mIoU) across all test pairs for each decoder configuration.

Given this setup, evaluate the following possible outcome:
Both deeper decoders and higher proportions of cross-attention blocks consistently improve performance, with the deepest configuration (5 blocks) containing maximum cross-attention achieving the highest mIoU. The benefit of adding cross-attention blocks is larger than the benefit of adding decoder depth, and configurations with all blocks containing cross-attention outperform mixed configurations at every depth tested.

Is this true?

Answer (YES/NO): NO